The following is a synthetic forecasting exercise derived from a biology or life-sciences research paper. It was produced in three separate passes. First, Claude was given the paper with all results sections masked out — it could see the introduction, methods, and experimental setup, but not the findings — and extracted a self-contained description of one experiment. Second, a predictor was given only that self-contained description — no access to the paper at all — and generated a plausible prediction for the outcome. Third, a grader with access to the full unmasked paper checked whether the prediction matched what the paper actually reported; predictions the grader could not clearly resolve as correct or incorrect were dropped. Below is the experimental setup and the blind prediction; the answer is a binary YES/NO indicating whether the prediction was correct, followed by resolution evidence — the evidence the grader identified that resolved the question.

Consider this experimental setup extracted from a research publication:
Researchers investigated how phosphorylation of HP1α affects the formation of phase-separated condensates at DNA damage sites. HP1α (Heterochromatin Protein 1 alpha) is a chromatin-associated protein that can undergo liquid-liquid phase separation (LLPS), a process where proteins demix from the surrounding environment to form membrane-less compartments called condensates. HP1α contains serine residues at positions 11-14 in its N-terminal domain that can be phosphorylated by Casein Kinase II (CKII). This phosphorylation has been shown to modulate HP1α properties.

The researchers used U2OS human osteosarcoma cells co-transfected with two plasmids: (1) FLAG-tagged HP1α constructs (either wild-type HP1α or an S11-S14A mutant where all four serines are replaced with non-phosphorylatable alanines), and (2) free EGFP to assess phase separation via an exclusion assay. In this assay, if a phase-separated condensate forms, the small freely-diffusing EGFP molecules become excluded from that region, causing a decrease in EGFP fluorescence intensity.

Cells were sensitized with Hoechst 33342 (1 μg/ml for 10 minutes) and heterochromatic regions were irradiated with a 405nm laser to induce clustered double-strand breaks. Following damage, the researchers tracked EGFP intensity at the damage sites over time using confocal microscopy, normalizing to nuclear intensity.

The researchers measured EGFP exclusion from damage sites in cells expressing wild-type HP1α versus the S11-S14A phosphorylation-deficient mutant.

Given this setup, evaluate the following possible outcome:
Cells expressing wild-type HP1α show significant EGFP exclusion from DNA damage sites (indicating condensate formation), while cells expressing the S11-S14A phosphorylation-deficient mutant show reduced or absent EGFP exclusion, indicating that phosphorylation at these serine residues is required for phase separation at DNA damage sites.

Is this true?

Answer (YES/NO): YES